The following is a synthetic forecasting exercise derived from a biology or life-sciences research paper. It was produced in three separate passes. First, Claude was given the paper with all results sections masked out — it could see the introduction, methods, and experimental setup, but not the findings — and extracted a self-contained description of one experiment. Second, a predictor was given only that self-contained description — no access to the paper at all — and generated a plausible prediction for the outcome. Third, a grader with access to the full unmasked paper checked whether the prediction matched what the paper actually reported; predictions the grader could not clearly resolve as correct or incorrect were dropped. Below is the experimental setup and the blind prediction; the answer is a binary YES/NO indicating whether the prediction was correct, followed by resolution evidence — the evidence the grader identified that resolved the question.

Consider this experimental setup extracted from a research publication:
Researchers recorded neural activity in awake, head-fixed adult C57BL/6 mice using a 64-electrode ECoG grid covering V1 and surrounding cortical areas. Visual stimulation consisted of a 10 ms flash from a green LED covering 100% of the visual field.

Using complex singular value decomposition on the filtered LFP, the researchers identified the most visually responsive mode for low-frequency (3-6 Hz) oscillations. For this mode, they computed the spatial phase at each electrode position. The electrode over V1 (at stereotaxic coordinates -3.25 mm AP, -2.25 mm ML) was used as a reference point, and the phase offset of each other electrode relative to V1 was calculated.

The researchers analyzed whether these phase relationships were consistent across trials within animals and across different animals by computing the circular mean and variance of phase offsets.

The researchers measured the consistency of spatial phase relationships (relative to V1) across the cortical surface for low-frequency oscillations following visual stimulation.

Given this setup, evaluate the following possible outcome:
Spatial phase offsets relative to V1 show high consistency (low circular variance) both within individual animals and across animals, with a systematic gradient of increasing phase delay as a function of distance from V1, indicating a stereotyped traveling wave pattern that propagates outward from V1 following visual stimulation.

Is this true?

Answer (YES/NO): NO